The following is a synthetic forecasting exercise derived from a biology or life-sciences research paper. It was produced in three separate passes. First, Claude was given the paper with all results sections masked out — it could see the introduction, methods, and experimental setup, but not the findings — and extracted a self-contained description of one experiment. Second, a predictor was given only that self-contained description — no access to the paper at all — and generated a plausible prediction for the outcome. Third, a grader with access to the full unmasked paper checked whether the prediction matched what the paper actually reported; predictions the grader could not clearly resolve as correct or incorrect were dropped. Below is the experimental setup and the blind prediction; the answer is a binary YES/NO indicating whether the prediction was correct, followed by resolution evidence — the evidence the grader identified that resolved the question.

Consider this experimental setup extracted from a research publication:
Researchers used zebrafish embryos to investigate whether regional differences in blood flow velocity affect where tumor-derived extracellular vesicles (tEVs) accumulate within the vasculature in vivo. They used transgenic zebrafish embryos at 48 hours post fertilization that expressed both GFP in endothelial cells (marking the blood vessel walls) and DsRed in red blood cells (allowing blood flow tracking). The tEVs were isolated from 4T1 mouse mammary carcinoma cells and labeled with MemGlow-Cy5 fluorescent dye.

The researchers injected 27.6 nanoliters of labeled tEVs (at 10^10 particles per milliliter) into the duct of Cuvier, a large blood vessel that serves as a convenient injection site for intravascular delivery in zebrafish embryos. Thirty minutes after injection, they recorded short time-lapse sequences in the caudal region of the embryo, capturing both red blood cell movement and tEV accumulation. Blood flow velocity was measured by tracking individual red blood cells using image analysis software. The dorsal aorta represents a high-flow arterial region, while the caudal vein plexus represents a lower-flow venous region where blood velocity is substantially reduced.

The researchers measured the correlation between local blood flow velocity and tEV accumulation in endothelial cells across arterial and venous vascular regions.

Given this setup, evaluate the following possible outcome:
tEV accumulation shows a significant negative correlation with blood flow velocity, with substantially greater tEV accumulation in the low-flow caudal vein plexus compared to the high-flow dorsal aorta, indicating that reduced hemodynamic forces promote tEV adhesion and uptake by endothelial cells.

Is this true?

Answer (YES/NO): YES